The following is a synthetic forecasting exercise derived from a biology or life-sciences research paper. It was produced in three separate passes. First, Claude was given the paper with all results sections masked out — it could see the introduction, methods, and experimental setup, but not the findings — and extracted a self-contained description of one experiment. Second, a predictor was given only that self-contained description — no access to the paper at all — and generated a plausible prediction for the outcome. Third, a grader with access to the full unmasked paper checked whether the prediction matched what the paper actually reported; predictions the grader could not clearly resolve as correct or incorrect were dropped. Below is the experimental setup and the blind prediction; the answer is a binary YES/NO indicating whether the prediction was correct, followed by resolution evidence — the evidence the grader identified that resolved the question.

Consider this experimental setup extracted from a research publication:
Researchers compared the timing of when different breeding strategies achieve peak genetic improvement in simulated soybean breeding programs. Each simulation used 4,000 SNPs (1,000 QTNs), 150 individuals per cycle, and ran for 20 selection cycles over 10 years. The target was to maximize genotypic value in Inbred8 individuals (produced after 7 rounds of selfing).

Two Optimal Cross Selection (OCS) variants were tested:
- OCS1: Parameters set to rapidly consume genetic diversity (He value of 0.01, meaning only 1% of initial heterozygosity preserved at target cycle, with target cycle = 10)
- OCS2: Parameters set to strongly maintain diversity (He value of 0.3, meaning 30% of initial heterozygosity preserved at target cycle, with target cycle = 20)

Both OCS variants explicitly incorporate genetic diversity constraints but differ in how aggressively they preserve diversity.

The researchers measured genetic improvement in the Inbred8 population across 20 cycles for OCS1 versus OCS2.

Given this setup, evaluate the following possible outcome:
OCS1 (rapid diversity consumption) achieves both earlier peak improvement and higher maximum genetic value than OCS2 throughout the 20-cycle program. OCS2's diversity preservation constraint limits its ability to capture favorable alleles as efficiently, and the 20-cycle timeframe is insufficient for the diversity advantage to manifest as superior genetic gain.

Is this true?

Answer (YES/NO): NO